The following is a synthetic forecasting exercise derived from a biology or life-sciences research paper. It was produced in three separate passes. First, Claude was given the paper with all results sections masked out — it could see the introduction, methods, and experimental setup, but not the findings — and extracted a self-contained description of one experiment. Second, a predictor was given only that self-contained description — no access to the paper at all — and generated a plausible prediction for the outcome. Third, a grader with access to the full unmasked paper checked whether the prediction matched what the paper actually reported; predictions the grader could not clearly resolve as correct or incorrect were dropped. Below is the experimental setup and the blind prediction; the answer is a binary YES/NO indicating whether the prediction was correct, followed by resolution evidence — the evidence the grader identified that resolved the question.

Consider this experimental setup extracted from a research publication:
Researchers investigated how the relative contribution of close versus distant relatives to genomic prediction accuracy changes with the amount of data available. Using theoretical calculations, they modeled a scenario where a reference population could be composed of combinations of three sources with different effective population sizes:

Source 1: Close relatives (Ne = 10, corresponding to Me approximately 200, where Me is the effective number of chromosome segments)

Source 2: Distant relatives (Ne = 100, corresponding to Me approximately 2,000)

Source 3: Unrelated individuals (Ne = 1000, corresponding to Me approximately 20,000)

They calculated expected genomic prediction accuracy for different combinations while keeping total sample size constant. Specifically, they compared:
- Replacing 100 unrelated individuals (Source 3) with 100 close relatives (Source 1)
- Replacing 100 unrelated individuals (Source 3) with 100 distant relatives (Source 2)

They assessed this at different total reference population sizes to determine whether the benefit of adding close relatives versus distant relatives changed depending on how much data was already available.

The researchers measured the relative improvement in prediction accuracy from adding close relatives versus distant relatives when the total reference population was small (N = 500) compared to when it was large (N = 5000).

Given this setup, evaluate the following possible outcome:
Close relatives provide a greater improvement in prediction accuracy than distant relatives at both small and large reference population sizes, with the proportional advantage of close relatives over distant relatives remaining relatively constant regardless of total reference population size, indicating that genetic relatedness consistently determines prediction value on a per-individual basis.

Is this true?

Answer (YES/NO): NO